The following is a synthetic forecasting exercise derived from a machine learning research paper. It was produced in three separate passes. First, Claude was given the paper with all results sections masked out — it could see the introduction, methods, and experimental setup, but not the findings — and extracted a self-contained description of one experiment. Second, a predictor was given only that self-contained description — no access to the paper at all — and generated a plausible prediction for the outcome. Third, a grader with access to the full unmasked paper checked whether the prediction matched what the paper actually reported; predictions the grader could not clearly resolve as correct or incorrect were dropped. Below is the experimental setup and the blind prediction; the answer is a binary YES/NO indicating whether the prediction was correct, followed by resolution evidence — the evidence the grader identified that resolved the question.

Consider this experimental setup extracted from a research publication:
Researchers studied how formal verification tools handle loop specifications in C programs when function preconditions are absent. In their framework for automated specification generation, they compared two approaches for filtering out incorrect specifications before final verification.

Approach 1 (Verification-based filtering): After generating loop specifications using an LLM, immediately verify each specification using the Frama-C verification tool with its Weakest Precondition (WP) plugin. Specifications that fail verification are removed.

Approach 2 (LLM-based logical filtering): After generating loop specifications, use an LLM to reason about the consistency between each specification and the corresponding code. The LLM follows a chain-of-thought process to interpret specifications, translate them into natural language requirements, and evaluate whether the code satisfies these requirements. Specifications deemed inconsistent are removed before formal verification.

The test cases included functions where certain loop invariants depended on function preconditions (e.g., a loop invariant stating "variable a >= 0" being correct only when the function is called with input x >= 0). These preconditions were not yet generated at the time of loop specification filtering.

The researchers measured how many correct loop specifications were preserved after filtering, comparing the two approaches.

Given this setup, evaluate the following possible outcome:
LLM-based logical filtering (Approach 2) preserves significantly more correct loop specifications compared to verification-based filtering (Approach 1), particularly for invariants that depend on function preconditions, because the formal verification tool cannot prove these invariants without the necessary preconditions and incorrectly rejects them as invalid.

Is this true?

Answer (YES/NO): YES